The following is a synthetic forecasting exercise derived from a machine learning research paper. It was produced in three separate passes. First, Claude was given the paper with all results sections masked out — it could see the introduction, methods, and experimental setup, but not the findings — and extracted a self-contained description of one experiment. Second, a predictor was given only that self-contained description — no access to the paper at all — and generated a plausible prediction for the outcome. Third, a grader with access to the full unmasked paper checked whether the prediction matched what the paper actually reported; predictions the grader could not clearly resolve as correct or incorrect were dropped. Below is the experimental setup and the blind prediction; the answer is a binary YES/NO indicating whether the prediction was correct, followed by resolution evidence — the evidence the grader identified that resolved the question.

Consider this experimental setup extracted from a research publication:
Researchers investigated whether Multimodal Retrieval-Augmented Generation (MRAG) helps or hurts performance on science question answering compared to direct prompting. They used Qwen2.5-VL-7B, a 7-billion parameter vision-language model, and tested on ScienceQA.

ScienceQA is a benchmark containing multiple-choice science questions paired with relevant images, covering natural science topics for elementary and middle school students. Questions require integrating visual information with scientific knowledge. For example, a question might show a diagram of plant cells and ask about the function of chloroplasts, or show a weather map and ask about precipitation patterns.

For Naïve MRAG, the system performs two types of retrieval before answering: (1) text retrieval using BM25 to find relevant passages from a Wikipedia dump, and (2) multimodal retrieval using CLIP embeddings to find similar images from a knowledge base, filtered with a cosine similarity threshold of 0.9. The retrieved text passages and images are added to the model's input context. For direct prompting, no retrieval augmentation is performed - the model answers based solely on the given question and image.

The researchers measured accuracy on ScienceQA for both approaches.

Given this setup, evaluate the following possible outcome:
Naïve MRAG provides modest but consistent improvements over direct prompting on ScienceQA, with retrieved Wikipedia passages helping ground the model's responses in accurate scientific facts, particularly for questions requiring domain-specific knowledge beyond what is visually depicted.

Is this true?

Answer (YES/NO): NO